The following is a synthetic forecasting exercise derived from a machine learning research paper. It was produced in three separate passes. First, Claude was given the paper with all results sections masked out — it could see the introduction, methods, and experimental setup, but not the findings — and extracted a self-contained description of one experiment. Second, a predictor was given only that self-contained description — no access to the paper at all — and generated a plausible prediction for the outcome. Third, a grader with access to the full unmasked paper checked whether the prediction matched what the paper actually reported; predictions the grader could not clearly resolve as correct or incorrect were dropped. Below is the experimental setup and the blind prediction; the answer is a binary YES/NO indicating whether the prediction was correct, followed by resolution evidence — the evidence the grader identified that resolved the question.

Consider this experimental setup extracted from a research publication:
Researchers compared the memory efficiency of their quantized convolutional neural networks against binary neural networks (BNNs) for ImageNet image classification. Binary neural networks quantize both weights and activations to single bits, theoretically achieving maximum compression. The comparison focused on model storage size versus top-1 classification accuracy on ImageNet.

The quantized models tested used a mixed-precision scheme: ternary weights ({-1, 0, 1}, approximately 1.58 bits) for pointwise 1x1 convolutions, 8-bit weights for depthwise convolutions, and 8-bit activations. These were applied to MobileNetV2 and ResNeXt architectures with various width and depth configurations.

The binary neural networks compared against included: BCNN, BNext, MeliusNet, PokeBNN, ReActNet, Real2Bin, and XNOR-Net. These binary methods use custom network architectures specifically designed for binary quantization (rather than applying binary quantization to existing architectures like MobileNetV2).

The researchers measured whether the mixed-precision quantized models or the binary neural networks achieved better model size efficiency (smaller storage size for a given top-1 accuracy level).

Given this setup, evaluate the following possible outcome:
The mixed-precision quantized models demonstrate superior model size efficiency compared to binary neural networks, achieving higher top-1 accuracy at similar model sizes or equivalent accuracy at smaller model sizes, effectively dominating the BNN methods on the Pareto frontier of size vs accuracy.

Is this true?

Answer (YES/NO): YES